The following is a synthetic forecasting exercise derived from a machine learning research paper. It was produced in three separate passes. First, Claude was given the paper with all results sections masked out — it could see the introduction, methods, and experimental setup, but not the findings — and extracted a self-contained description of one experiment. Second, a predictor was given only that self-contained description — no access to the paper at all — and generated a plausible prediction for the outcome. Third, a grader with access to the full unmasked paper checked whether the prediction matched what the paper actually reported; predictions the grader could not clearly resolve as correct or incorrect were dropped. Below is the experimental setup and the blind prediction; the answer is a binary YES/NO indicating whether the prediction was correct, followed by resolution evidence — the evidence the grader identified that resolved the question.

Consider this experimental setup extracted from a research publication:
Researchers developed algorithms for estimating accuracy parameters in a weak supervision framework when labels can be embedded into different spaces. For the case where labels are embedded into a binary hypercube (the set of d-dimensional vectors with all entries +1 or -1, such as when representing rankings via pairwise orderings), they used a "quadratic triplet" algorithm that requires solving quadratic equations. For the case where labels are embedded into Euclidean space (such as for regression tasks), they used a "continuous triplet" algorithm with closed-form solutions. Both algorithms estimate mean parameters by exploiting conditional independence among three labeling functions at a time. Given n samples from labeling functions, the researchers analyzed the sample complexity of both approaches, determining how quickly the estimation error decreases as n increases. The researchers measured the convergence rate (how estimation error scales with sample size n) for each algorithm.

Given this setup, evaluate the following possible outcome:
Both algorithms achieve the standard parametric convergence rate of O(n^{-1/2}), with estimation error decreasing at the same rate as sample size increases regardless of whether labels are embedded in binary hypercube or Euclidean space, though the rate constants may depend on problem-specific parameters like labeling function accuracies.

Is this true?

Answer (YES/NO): NO